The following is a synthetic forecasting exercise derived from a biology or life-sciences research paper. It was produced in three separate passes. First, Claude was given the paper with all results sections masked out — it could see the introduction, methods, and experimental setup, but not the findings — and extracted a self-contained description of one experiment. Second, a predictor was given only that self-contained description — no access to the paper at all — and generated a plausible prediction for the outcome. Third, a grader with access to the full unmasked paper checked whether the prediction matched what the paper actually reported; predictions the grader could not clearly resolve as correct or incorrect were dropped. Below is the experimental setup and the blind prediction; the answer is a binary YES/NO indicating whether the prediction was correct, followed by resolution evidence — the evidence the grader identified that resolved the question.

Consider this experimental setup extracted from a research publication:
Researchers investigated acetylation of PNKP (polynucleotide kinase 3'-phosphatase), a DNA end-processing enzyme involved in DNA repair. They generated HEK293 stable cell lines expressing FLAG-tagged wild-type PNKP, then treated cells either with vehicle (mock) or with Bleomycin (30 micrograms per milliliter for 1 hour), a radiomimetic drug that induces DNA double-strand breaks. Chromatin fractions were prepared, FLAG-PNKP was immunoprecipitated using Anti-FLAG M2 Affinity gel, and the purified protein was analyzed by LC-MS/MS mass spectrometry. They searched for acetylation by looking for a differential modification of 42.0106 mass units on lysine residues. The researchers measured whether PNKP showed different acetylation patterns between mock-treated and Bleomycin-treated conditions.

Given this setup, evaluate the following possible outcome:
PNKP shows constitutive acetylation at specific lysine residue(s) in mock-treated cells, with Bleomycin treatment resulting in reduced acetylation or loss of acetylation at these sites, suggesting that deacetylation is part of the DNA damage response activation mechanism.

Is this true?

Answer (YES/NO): NO